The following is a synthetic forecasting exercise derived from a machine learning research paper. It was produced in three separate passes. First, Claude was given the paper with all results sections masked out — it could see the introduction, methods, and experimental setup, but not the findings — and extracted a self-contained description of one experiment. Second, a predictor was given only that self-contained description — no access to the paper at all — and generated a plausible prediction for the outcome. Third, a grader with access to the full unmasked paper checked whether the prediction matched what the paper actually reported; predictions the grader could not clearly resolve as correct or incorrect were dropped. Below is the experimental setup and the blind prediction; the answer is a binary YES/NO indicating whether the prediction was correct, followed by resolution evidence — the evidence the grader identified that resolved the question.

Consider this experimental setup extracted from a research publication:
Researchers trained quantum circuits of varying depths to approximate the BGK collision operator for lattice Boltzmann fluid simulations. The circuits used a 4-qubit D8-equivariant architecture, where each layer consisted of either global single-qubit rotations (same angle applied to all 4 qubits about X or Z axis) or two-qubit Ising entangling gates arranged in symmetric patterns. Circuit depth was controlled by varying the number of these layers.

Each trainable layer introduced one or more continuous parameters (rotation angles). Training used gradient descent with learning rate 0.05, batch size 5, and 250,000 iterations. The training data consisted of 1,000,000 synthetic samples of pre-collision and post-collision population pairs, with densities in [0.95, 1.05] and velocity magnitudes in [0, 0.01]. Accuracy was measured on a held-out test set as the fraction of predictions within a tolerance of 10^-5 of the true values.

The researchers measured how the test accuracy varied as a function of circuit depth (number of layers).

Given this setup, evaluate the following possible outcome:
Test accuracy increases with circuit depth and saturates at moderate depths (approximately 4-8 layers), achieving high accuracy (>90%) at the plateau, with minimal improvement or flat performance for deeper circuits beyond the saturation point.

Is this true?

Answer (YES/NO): NO